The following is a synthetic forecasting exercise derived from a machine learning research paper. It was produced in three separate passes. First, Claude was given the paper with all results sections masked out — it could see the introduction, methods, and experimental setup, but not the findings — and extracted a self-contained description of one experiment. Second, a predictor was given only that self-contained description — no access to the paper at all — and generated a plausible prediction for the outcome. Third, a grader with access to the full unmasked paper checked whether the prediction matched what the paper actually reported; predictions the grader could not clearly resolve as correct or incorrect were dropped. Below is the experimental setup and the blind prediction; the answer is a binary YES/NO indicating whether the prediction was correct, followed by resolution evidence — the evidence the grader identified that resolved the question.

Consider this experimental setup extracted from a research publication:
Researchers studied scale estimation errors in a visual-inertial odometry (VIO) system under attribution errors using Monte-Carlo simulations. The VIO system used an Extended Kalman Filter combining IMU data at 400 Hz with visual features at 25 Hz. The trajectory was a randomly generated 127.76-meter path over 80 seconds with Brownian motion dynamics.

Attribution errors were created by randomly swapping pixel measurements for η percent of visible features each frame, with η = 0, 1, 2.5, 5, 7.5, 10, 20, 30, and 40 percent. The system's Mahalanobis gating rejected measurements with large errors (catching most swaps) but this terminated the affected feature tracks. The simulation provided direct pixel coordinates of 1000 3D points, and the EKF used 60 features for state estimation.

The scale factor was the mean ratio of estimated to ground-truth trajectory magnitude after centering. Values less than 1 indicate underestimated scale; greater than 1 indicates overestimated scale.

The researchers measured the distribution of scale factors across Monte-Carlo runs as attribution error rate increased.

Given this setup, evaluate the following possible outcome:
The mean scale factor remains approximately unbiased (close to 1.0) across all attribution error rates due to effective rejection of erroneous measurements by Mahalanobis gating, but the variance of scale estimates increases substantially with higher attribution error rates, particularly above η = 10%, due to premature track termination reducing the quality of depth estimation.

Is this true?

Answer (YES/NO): NO